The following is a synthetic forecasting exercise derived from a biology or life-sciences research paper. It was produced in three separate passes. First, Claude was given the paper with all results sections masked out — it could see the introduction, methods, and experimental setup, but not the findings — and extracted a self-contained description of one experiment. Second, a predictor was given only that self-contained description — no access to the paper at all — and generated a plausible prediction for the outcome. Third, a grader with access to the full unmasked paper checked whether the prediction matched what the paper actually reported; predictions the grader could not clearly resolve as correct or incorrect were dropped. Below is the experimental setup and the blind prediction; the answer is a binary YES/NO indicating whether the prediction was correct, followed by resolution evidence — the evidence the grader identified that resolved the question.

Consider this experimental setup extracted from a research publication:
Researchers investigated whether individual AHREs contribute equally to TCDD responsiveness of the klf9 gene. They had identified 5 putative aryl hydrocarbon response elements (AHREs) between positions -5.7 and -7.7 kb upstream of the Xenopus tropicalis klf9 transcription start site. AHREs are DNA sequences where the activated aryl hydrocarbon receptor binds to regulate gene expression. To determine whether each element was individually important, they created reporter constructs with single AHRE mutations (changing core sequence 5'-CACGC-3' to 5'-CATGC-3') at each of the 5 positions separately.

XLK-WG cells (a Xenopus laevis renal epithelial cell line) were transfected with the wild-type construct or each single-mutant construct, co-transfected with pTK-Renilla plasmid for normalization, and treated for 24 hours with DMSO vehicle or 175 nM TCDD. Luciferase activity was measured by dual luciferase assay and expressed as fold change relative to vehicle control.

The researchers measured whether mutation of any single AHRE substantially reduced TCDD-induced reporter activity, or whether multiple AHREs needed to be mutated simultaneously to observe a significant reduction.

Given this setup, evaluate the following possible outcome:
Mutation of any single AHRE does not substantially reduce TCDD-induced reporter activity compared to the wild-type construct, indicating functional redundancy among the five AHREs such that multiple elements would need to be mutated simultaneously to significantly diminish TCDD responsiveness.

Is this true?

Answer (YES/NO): NO